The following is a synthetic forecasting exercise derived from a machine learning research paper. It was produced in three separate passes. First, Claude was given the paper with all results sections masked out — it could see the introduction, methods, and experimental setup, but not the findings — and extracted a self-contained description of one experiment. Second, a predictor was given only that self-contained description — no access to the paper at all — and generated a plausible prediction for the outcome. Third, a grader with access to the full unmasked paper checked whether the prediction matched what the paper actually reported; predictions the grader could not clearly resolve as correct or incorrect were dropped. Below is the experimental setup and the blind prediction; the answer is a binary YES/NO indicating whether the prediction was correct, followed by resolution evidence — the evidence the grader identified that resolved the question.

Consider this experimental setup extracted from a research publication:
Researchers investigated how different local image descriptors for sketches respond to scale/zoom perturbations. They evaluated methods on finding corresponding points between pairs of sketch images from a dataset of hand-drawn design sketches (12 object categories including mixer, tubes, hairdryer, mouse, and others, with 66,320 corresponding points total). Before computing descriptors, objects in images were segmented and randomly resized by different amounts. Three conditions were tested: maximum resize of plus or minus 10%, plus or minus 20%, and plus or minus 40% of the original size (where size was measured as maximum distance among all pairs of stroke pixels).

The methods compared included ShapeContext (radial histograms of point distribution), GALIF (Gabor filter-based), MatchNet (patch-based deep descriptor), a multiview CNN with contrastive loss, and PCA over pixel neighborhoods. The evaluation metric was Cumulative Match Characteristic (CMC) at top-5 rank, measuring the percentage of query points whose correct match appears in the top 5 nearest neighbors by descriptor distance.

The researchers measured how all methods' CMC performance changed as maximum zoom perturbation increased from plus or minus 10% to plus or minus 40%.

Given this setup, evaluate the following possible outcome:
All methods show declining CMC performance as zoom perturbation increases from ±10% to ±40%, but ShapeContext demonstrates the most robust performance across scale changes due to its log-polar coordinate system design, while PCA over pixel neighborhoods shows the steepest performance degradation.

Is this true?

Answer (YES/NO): NO